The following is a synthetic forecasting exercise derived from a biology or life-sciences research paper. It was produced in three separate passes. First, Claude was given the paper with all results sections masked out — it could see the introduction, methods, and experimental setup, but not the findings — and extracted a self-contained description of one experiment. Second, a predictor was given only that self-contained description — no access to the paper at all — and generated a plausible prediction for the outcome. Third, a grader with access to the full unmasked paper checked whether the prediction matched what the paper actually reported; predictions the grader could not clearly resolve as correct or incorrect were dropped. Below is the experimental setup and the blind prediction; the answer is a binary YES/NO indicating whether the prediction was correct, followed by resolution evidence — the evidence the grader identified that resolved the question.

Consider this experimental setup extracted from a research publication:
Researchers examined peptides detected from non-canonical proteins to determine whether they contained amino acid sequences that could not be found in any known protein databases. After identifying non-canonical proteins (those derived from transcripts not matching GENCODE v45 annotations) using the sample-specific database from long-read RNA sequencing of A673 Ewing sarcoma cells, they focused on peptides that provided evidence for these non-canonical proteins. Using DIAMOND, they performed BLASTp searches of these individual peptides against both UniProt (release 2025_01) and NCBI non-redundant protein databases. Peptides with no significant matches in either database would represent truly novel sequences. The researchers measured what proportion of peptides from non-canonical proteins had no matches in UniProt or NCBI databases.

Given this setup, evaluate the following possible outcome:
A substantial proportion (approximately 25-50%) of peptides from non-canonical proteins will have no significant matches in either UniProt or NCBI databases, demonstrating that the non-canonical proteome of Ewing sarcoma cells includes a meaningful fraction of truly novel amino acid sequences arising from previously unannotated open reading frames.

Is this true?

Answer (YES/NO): NO